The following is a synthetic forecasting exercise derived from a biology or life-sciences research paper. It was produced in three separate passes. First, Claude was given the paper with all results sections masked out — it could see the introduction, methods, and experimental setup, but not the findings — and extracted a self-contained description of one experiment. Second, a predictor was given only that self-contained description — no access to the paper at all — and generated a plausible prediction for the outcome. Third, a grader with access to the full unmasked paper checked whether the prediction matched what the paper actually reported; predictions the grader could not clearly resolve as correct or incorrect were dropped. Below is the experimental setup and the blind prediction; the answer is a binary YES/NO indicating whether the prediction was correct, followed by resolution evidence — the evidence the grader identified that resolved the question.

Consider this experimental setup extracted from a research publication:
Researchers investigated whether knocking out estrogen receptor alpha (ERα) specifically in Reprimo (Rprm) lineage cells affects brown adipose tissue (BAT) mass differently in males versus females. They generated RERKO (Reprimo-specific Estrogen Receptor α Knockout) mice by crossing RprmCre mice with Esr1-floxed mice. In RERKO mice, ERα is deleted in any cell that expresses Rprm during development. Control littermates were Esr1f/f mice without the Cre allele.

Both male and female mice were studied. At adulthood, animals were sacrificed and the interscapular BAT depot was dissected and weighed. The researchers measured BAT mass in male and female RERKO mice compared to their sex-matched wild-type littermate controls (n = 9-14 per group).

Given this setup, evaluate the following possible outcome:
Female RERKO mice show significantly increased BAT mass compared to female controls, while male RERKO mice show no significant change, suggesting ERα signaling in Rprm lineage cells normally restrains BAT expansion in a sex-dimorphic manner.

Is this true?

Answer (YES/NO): YES